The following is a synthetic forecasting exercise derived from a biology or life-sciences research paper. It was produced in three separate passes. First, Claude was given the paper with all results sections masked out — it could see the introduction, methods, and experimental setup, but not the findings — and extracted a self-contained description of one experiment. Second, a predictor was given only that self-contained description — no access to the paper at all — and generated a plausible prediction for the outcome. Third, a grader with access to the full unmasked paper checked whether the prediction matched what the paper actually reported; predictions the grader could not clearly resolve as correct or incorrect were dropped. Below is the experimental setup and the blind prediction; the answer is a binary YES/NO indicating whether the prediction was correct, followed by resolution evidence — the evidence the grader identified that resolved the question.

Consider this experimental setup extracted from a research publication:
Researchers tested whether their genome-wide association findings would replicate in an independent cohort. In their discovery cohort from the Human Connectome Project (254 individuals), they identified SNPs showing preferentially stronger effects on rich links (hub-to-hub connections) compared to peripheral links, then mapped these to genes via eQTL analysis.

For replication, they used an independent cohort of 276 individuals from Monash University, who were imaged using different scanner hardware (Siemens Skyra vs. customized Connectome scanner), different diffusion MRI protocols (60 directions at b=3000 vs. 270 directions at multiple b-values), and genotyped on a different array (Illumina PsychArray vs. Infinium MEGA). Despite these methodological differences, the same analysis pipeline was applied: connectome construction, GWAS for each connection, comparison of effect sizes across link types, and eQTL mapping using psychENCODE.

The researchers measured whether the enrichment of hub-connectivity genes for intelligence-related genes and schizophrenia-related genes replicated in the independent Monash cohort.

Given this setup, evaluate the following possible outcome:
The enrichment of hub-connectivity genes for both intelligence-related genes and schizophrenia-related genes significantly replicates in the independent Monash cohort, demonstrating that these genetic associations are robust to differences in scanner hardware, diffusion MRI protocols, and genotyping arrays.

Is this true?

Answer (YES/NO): YES